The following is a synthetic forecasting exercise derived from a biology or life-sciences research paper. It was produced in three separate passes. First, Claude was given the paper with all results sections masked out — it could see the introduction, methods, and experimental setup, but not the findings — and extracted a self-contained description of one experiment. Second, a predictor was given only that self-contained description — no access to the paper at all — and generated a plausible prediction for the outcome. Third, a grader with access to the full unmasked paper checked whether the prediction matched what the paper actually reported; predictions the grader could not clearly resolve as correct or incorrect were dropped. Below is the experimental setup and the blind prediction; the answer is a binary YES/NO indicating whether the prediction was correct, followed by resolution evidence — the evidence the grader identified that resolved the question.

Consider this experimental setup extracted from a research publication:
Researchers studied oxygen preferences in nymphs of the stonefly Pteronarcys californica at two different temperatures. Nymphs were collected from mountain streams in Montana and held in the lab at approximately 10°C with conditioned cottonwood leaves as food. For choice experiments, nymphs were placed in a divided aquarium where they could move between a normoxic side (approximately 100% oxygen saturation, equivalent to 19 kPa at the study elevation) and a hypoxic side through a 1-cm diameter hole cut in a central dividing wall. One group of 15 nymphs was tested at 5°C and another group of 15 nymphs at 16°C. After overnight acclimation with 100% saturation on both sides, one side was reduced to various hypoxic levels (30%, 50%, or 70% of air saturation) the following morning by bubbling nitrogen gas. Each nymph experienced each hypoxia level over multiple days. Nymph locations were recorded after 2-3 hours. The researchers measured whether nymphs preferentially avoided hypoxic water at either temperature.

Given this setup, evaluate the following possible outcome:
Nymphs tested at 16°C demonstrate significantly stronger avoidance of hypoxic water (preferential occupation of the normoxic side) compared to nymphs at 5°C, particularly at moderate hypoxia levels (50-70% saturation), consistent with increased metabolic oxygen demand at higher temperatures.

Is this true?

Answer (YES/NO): NO